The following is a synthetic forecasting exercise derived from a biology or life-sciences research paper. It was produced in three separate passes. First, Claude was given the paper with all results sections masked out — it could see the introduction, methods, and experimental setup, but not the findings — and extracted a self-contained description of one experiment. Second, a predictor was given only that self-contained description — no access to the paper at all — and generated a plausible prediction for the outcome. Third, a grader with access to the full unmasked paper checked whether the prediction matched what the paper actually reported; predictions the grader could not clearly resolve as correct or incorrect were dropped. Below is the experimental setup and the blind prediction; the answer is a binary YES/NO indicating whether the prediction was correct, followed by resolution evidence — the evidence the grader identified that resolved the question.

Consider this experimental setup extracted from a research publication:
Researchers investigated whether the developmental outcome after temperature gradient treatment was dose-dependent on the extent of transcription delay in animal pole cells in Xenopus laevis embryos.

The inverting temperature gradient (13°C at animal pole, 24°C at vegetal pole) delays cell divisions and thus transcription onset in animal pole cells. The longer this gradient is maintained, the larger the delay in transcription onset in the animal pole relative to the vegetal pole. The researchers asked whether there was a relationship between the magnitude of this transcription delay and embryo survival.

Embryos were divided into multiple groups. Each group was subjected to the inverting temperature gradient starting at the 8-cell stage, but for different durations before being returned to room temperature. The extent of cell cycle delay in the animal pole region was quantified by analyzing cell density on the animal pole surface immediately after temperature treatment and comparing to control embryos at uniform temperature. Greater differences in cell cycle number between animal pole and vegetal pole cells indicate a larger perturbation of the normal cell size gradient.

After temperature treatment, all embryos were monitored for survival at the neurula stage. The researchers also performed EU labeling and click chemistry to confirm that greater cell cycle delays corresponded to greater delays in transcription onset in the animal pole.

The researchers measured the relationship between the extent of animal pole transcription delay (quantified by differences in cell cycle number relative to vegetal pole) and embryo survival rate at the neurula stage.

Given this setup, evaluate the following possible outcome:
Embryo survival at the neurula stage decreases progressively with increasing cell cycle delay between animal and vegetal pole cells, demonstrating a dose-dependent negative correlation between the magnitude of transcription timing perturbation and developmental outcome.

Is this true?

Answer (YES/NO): NO